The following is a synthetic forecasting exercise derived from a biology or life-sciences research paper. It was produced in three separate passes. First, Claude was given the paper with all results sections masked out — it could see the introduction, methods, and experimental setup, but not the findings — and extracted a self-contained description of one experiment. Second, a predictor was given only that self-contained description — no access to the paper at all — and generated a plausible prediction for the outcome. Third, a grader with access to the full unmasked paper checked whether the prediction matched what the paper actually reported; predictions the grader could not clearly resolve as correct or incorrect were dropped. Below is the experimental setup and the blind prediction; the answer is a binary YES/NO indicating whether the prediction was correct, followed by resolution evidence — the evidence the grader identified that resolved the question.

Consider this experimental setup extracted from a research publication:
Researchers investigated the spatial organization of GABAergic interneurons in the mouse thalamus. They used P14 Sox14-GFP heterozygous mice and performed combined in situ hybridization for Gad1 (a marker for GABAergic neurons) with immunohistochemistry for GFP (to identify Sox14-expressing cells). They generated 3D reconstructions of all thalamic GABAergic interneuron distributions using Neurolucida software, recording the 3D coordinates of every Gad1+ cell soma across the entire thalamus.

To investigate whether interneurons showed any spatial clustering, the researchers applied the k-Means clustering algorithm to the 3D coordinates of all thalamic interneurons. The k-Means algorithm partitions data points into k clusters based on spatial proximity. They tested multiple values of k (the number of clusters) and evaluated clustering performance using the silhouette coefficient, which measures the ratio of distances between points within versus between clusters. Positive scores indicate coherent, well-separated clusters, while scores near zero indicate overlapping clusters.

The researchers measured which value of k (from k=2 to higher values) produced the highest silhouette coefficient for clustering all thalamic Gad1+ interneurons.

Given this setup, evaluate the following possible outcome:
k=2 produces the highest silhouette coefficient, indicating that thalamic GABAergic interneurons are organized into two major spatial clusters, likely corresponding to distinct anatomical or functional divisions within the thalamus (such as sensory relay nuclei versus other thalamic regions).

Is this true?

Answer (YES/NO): YES